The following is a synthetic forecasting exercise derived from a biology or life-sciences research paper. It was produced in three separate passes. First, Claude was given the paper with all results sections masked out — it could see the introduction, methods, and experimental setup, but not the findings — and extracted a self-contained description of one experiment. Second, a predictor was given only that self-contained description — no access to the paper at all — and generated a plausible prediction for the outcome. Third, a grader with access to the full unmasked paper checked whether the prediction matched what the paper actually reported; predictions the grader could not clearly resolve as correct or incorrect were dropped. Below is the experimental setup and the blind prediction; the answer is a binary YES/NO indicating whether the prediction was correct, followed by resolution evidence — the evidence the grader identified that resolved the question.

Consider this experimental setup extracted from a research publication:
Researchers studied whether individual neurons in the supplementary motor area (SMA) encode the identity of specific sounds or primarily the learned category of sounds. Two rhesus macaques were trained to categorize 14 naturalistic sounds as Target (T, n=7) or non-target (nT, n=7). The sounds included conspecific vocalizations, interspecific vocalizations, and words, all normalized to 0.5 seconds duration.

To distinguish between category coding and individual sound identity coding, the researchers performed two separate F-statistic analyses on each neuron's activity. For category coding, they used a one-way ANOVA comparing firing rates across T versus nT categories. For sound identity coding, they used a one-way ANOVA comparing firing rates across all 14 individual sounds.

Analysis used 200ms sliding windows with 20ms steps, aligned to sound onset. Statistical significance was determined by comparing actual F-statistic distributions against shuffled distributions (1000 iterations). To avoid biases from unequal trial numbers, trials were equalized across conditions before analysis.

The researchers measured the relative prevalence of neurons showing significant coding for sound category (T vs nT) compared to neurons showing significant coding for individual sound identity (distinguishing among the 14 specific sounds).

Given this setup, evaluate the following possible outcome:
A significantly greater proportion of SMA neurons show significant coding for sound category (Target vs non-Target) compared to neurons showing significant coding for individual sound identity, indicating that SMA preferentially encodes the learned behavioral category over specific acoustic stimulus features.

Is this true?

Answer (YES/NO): YES